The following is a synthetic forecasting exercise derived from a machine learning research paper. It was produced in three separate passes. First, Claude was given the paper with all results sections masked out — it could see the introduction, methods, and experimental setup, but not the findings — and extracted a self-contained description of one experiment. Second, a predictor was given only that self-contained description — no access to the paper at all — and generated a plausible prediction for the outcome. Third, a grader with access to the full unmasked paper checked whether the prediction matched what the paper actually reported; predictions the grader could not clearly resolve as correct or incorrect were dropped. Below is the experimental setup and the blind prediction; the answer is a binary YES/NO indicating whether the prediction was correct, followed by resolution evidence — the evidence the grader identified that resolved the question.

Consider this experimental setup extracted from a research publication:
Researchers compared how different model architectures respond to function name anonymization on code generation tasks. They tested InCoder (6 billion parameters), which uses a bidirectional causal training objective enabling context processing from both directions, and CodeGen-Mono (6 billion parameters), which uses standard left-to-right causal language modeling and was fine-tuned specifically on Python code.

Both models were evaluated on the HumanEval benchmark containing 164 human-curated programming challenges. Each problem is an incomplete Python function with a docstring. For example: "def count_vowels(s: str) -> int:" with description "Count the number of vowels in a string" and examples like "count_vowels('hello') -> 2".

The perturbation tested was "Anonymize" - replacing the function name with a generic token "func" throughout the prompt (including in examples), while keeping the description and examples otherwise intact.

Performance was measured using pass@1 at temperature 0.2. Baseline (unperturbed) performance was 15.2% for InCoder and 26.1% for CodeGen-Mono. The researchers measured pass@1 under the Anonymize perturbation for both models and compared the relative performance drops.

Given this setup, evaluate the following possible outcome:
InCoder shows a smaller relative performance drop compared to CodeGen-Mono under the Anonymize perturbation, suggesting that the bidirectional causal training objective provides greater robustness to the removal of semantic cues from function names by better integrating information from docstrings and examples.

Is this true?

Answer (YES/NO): YES